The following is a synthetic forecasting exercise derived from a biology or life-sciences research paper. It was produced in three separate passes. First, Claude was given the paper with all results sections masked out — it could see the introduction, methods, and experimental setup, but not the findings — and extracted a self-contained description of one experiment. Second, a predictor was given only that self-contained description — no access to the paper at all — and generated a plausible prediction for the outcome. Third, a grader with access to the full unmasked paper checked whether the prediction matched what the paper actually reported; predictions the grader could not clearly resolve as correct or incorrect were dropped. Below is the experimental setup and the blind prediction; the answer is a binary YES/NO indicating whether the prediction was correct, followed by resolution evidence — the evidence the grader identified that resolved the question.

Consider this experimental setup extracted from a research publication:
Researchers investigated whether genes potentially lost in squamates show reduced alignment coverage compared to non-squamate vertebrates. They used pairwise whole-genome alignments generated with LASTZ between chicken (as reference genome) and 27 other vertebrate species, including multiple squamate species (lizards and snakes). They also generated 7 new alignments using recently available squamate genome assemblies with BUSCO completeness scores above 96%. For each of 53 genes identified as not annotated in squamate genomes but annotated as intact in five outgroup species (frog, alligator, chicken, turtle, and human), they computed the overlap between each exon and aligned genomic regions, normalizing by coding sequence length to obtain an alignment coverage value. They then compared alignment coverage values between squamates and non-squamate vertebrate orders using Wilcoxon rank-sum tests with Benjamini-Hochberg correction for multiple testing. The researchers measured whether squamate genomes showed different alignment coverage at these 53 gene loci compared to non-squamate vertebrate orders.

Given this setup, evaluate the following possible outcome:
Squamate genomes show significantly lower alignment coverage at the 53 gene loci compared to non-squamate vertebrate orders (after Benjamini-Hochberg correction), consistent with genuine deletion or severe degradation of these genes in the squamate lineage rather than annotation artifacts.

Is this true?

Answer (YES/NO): YES